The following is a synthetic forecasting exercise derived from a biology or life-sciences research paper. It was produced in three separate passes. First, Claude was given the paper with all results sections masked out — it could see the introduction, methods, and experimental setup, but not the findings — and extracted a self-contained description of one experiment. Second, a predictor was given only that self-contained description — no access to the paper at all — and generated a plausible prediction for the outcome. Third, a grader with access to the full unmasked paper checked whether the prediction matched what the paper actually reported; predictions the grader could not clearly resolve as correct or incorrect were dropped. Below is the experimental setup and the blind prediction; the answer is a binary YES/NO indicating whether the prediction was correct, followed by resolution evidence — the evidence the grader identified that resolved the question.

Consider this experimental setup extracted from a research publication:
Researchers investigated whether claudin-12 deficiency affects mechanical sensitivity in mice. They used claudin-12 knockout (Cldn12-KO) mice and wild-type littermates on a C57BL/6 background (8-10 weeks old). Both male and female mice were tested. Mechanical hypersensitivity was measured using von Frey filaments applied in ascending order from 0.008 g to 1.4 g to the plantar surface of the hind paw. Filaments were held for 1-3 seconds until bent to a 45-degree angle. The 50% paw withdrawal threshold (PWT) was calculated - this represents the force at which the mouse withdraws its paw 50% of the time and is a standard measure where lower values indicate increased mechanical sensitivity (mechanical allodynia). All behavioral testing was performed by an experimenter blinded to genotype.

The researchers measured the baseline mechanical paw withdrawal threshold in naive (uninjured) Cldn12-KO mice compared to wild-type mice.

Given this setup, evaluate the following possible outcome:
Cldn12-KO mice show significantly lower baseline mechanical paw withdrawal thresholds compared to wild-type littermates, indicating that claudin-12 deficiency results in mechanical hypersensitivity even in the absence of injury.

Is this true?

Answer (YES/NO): YES